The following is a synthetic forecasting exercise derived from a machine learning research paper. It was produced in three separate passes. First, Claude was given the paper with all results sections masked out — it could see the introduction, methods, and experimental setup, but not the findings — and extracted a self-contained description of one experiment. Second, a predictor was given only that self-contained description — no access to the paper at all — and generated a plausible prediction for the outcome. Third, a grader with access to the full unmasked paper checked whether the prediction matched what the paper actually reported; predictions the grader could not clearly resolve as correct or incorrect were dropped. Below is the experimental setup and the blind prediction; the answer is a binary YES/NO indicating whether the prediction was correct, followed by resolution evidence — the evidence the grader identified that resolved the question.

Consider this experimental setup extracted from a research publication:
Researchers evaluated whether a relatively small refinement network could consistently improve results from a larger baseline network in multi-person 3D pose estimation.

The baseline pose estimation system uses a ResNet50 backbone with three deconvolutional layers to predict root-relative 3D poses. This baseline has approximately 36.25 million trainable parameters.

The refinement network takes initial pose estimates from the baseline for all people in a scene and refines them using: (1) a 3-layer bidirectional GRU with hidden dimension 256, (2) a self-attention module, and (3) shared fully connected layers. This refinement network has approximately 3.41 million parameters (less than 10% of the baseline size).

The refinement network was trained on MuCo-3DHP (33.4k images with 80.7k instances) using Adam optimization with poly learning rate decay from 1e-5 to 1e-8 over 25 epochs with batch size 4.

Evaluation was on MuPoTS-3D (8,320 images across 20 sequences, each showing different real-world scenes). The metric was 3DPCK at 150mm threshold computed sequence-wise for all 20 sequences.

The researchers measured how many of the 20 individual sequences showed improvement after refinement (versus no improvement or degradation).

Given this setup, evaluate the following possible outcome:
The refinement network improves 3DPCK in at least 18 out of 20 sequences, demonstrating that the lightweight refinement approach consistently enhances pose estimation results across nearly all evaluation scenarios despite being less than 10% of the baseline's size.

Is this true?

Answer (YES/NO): YES